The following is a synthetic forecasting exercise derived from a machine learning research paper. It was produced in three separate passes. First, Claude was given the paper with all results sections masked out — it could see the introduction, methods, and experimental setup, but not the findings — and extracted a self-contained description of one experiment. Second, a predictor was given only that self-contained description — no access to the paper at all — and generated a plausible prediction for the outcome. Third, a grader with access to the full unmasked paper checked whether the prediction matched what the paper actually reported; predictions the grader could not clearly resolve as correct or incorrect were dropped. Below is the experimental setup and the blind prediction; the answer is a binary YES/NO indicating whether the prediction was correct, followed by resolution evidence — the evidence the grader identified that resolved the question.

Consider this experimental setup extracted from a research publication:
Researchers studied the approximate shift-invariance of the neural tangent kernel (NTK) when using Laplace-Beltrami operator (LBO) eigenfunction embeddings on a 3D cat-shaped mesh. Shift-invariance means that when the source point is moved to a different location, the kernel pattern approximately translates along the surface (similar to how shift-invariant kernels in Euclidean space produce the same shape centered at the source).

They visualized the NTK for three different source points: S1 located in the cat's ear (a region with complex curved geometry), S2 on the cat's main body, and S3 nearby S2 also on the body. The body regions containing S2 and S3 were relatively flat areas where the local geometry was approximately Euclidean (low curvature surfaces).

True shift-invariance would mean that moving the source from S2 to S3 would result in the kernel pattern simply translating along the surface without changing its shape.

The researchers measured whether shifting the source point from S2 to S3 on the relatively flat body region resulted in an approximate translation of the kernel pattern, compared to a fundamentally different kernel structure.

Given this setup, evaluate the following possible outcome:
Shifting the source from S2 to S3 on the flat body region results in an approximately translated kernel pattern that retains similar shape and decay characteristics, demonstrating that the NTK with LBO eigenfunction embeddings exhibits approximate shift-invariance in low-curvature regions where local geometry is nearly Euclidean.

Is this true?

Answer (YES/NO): YES